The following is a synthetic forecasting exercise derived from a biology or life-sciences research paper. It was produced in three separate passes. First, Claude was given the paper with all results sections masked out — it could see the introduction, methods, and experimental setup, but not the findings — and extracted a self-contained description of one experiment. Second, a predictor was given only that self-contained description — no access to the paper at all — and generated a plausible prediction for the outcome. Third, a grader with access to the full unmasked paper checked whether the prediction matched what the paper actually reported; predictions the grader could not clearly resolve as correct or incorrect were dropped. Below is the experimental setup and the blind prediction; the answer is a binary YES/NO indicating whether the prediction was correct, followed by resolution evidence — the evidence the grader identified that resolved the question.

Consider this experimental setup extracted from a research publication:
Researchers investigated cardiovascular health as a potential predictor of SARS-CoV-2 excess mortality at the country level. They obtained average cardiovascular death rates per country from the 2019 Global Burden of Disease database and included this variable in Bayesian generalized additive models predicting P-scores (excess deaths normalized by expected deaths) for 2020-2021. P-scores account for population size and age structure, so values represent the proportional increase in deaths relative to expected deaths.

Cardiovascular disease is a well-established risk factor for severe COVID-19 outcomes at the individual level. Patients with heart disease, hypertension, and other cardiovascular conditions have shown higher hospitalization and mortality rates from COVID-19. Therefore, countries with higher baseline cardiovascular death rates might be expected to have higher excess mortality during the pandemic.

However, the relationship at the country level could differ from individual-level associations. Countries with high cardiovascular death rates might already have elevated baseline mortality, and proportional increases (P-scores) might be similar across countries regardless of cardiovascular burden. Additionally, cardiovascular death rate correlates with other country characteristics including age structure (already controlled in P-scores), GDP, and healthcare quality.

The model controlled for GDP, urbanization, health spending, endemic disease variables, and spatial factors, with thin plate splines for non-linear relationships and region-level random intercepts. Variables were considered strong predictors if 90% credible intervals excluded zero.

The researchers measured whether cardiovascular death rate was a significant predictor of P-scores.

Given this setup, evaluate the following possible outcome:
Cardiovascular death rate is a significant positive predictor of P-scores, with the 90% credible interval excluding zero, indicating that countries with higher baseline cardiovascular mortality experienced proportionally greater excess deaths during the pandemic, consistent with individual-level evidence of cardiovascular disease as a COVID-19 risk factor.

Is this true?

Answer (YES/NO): NO